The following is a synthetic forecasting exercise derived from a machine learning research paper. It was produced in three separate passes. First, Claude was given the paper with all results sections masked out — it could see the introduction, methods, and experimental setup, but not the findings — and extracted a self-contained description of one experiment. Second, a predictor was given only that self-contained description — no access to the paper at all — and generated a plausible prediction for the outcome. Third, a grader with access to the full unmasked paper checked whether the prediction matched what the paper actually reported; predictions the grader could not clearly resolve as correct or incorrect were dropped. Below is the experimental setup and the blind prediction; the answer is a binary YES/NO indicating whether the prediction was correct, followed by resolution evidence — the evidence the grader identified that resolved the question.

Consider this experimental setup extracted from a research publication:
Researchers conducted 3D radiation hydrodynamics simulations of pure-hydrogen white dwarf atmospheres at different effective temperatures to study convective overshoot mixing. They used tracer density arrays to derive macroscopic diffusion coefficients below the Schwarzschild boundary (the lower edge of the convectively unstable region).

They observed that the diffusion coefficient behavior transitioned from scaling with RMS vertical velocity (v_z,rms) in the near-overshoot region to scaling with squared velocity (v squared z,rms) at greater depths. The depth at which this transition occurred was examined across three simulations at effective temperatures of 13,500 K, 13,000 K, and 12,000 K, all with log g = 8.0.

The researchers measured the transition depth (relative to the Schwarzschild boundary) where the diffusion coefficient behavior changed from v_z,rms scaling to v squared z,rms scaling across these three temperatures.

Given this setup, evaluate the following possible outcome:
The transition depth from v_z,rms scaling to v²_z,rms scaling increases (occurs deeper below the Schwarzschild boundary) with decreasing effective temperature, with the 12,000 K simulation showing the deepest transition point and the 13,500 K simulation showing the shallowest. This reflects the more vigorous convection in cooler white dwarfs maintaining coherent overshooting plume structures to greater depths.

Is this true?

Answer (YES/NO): YES